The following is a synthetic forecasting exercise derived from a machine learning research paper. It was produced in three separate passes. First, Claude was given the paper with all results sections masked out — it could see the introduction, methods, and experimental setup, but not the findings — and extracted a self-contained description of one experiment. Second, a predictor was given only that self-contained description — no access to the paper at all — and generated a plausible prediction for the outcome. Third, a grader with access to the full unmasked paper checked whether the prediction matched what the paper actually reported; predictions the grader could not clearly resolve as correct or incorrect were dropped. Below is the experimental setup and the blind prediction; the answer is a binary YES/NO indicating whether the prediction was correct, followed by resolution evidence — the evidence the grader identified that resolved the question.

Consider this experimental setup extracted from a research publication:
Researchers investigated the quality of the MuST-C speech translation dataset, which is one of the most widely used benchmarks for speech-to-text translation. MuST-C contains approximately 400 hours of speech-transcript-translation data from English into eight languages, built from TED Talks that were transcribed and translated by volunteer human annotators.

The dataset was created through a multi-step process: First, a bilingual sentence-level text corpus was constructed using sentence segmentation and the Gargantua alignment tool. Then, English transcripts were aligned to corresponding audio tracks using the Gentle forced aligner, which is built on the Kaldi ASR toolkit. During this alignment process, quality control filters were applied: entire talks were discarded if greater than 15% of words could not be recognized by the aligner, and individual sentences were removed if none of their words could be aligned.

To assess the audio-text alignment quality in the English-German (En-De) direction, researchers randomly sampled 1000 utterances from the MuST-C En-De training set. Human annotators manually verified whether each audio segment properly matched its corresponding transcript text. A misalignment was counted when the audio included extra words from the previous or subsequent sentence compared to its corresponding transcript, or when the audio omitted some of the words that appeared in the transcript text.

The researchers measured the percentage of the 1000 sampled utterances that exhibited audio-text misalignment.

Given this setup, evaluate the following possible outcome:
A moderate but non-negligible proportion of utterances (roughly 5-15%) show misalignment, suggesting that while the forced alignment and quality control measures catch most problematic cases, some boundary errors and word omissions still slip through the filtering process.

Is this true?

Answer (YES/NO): YES